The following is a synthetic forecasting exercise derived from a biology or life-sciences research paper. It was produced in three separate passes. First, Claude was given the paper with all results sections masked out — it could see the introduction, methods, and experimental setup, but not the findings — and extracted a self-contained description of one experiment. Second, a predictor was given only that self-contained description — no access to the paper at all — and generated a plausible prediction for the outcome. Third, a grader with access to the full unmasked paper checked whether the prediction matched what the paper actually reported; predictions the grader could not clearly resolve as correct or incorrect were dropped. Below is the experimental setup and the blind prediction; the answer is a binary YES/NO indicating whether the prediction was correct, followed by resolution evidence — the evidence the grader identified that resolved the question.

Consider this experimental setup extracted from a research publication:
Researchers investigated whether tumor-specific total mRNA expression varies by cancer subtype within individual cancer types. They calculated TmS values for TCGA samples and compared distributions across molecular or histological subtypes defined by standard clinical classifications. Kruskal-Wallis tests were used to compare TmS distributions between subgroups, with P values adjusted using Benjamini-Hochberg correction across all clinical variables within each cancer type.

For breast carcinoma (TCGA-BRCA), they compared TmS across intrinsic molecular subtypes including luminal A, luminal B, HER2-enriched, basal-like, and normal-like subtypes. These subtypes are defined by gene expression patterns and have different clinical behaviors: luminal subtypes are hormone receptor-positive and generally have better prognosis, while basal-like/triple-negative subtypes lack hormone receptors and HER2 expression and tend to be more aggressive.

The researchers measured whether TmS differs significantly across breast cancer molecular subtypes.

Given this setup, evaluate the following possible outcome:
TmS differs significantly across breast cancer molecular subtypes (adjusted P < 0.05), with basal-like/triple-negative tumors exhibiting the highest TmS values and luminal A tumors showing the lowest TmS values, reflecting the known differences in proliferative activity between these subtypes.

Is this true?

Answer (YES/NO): NO